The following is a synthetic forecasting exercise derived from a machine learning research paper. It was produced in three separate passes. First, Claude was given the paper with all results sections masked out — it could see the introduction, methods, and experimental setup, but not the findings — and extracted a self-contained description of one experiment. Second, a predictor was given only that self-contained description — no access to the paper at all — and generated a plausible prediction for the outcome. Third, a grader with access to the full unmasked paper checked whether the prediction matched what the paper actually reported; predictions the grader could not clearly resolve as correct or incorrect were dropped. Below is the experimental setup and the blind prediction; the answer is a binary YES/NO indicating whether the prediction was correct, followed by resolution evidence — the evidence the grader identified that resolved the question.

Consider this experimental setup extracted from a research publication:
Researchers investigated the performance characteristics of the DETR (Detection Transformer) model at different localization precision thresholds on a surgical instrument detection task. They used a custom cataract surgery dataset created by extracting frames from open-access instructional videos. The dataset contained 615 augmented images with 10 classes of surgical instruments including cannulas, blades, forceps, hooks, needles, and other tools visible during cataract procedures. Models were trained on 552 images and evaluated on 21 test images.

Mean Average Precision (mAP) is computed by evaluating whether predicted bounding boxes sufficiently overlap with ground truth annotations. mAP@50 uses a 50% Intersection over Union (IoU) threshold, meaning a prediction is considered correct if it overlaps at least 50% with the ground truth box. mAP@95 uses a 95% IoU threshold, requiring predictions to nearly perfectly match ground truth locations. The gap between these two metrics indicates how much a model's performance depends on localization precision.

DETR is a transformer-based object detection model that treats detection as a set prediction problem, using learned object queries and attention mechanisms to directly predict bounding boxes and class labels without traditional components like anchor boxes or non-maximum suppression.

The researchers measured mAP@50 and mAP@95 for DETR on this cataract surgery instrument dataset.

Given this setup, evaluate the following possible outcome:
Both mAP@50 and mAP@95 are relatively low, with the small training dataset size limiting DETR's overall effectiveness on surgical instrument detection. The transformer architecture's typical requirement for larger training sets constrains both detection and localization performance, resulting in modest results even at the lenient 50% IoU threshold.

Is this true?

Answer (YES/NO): YES